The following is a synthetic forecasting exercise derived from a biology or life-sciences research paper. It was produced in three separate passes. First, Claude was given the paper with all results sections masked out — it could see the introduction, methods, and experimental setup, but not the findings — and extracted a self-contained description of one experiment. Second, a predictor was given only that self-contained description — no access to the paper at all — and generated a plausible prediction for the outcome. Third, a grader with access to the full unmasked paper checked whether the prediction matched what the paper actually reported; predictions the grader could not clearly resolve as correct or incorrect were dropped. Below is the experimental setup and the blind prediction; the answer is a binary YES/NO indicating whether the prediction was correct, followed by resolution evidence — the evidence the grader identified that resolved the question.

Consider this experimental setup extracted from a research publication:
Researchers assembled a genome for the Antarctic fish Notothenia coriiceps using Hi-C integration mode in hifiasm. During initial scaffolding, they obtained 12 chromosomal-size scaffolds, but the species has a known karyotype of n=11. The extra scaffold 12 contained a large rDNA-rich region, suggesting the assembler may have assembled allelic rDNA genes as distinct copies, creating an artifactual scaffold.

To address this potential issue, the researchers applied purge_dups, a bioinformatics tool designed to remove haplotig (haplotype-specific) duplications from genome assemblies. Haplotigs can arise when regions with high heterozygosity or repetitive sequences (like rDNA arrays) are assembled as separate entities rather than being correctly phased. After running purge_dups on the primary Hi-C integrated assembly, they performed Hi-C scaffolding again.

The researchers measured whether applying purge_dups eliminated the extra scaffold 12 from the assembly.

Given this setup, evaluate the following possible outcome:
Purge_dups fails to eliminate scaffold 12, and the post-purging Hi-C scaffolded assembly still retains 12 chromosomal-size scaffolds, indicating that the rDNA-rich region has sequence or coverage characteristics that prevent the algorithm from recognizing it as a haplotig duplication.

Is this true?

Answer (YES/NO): NO